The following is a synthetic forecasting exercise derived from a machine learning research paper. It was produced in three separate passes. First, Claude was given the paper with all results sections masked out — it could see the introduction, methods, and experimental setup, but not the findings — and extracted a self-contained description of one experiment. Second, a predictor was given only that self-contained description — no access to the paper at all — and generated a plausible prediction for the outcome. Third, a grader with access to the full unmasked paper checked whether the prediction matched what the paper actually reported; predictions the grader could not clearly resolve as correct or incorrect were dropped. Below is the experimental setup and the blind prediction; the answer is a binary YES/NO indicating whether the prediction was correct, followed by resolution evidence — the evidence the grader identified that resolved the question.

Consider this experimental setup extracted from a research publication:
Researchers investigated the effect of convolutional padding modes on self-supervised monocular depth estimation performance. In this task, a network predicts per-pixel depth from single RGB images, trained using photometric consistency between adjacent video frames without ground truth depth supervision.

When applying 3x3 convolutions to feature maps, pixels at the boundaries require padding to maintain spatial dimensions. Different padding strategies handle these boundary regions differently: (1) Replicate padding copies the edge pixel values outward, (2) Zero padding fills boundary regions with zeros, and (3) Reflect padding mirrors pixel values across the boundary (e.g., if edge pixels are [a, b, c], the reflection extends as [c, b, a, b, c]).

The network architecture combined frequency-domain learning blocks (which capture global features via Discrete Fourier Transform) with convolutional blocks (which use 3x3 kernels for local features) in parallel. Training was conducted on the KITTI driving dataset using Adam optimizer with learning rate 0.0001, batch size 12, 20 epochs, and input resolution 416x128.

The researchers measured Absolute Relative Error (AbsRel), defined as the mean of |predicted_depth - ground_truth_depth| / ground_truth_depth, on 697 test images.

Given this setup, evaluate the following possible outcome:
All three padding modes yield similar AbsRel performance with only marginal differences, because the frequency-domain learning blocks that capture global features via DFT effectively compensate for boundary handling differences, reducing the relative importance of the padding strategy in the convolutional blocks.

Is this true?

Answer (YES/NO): NO